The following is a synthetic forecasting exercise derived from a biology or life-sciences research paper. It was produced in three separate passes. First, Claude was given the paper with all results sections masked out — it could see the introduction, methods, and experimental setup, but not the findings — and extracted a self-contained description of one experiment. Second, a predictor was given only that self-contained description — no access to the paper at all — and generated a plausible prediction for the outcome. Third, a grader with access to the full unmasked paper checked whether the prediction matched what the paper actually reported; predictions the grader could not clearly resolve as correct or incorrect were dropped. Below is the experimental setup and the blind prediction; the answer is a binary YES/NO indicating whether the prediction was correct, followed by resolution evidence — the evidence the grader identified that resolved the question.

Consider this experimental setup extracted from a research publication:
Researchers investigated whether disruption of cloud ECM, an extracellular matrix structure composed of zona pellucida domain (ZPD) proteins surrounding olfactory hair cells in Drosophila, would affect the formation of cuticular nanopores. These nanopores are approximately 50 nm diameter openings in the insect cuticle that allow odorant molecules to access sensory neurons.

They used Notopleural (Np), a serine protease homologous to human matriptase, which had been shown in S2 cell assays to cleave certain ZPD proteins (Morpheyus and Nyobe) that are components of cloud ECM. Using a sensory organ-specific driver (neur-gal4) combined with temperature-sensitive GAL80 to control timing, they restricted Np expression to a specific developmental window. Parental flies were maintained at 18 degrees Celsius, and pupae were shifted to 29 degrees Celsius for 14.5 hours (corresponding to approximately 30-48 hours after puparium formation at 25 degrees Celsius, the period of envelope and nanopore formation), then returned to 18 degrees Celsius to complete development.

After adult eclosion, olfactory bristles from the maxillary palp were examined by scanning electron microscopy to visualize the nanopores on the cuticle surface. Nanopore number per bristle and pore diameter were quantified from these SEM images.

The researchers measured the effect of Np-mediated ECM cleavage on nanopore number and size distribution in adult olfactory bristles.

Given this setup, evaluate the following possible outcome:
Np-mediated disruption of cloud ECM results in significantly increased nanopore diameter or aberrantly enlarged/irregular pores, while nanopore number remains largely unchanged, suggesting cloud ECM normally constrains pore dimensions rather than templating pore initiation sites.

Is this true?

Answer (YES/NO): NO